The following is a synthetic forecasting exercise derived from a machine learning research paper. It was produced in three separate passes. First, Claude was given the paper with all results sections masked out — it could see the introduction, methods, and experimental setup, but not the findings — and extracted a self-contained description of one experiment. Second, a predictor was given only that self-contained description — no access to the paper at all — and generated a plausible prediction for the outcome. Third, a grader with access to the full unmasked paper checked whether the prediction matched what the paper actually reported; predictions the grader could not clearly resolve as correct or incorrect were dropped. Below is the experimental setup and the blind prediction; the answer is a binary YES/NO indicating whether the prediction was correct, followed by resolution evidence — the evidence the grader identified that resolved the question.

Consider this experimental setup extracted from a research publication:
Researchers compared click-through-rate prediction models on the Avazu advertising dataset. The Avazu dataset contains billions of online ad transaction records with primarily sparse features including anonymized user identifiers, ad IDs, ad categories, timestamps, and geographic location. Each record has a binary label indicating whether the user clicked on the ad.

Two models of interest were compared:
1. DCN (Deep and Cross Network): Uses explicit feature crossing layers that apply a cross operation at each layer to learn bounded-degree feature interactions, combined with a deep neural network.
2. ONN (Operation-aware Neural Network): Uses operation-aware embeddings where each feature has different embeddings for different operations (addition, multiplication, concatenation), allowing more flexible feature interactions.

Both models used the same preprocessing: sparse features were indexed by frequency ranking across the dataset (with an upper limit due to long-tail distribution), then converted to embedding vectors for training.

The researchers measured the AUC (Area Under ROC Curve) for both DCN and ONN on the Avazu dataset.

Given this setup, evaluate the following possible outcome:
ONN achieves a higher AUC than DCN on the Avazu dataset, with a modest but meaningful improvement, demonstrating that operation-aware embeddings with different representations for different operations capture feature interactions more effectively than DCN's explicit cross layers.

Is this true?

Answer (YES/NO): NO